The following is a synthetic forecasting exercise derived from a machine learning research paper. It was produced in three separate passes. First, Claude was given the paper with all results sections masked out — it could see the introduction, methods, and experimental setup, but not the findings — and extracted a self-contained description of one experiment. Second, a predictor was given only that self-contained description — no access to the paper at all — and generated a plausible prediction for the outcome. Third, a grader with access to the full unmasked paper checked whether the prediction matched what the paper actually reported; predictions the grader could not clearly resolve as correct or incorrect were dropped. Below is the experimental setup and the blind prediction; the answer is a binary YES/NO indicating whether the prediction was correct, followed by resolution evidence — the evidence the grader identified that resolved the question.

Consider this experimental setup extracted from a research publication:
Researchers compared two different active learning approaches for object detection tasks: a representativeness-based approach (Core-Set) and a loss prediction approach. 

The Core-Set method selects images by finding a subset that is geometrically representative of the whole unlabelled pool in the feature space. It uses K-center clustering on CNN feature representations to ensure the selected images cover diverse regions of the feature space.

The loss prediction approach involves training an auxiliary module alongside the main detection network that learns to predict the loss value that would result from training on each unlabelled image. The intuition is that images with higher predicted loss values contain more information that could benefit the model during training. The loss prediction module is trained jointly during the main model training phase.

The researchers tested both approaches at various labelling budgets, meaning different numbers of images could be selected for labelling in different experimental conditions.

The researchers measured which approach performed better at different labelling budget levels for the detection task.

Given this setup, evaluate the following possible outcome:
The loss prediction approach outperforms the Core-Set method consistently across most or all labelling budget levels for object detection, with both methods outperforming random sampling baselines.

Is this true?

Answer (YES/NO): NO